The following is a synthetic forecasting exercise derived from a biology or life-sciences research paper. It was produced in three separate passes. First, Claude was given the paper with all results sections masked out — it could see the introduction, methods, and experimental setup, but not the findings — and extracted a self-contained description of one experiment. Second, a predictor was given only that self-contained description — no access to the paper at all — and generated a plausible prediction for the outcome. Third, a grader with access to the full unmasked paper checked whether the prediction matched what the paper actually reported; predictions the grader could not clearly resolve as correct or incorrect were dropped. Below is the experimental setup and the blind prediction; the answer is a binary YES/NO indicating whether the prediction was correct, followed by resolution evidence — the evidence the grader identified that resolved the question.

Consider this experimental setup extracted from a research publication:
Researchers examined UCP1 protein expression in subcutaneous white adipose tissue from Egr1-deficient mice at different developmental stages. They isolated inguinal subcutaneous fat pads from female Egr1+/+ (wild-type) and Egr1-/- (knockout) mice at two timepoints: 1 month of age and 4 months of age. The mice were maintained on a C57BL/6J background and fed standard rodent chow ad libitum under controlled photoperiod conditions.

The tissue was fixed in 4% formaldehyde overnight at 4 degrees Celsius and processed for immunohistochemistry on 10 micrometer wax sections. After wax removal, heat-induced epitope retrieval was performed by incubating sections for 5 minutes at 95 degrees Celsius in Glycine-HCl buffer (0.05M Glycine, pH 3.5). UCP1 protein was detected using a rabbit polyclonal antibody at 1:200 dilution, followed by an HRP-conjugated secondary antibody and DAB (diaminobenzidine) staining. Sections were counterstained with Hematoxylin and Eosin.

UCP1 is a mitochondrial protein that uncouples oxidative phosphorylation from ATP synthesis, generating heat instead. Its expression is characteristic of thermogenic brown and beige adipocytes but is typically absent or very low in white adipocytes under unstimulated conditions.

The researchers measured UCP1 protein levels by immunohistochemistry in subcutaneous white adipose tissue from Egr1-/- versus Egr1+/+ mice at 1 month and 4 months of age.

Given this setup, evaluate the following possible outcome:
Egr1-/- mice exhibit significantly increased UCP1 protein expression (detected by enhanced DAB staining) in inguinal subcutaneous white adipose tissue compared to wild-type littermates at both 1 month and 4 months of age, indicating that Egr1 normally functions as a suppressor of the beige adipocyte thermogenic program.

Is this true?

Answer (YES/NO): YES